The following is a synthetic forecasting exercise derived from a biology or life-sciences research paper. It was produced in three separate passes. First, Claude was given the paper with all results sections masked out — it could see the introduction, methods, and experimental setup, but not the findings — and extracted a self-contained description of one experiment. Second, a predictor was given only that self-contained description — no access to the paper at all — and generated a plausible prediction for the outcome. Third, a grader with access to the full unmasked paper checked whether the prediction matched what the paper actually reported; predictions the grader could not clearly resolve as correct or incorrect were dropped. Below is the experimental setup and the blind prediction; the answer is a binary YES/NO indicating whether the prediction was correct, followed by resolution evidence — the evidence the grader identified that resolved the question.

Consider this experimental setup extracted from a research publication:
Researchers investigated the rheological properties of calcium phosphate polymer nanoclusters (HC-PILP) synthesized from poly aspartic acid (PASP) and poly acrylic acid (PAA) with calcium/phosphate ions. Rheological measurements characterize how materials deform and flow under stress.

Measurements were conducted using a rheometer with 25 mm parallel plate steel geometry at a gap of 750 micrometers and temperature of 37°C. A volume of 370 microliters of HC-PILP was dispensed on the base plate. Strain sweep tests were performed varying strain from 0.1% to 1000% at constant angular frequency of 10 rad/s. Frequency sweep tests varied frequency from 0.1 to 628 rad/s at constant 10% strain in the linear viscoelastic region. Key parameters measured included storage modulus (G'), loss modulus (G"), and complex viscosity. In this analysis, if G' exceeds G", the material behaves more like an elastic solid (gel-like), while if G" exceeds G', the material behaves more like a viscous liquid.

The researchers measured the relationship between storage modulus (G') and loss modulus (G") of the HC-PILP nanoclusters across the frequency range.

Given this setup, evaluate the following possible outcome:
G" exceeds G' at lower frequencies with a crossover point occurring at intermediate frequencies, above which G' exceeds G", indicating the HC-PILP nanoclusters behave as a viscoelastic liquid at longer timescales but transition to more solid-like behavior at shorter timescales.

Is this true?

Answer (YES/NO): NO